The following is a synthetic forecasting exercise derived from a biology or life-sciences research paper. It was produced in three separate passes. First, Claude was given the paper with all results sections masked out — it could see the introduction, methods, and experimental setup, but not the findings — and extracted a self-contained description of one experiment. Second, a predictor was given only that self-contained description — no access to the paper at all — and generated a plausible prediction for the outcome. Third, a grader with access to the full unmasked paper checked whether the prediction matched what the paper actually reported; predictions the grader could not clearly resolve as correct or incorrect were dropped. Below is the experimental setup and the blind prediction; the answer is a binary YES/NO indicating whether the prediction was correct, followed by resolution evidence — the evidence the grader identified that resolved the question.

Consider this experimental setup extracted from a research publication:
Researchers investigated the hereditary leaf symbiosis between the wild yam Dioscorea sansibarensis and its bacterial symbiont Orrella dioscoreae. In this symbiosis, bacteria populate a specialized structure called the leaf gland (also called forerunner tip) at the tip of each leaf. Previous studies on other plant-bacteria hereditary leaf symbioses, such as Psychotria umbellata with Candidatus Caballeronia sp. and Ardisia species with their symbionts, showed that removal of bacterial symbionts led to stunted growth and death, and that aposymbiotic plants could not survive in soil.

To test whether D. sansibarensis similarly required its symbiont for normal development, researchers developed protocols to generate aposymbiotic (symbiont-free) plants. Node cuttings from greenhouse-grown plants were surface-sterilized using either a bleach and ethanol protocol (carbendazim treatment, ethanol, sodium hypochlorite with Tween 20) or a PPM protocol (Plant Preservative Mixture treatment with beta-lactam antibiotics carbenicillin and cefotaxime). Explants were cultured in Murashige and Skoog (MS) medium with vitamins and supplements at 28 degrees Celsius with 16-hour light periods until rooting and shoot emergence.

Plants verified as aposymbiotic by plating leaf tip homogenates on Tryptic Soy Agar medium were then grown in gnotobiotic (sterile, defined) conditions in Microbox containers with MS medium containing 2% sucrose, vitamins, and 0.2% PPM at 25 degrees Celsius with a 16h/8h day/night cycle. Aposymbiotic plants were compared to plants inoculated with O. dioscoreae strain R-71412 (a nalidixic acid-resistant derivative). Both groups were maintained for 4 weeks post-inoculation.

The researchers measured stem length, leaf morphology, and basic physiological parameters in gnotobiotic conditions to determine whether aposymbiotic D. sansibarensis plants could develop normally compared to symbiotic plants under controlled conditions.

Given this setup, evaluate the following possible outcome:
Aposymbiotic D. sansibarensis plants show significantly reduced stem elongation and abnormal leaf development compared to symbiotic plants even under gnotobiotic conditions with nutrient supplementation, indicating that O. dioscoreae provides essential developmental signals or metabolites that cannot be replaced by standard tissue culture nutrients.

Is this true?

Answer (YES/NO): NO